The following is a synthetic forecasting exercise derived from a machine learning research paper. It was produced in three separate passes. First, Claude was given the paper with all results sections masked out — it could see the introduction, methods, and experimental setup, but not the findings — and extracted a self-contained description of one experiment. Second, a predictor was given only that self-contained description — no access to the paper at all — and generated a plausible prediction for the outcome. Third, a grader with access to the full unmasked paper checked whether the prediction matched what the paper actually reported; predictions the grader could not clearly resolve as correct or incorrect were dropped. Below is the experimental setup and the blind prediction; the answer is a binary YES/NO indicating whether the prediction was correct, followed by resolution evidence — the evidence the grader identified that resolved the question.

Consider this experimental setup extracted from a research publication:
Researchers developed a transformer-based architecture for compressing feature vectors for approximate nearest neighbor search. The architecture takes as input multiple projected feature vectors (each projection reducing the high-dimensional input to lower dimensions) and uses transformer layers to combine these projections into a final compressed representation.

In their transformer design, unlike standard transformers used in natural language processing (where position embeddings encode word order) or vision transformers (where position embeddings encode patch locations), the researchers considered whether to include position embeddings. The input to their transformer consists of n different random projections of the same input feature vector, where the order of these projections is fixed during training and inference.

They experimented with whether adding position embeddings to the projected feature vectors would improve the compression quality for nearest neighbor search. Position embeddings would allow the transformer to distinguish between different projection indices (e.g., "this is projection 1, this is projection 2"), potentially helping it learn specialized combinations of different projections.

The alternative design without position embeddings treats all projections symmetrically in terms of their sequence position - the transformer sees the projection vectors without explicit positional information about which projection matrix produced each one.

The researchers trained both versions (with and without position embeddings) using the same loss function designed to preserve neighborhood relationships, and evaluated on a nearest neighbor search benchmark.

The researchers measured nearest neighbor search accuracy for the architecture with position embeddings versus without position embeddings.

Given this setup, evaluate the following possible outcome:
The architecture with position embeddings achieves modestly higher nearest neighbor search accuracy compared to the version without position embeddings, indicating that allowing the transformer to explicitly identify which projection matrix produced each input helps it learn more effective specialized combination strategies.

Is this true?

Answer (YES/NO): NO